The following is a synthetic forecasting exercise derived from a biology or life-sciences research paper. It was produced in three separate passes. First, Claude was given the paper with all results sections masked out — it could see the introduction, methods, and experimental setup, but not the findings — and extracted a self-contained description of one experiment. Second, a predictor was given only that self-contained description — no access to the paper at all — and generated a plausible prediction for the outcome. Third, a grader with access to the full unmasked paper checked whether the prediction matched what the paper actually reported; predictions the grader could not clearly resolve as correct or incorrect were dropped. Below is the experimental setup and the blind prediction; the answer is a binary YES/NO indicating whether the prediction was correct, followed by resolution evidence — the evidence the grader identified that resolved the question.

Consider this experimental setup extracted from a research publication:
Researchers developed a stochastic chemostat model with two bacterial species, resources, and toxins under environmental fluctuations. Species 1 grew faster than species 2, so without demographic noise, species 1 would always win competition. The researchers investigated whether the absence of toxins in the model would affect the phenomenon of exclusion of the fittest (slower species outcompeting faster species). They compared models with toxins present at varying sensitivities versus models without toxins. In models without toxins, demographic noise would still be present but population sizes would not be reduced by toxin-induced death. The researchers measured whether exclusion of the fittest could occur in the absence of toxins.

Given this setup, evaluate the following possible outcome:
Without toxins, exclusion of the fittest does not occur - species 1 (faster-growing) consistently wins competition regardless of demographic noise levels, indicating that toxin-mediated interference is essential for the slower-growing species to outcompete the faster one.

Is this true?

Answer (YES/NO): NO